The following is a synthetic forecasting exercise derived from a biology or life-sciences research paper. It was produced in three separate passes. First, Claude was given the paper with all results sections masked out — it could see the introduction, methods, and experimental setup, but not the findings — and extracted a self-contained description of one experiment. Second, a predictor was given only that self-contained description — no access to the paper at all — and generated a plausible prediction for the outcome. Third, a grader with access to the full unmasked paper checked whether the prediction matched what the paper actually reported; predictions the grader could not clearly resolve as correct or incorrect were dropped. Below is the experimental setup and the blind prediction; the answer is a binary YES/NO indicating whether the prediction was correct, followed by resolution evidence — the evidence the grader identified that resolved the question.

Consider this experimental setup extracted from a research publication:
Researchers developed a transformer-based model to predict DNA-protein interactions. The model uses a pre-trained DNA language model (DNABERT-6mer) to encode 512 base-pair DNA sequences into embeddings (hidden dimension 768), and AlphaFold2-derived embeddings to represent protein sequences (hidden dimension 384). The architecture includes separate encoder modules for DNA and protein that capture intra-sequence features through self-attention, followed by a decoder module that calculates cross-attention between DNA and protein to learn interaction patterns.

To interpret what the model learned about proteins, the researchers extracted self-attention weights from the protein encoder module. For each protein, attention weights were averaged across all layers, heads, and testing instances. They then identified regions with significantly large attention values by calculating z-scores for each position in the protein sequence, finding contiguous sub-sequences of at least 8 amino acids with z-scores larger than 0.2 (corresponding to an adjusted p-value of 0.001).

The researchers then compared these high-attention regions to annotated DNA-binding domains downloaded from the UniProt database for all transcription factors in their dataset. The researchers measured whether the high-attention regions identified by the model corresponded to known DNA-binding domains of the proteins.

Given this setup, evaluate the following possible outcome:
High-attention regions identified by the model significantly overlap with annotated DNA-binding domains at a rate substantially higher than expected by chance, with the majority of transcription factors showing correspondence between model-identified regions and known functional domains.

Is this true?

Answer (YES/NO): YES